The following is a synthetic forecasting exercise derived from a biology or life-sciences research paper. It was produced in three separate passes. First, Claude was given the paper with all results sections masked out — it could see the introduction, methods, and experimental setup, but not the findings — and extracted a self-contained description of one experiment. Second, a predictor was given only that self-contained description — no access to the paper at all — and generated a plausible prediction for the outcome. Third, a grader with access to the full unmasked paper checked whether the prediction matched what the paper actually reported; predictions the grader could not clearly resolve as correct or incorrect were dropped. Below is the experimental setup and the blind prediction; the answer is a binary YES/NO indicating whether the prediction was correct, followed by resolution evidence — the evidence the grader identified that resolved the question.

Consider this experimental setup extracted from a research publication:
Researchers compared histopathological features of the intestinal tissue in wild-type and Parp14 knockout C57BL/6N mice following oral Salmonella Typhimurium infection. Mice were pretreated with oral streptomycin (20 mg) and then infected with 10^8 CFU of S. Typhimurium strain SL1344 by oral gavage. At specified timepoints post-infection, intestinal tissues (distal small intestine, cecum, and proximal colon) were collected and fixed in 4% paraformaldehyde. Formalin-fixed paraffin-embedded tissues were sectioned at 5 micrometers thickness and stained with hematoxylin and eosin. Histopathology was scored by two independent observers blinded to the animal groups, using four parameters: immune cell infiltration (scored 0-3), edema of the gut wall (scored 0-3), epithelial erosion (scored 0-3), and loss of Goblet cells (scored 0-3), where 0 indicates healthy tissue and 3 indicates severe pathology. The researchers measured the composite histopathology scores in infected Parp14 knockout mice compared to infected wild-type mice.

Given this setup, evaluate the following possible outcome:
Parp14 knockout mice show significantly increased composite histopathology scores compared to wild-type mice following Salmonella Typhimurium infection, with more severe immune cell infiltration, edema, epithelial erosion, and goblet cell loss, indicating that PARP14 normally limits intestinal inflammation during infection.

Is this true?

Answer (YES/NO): NO